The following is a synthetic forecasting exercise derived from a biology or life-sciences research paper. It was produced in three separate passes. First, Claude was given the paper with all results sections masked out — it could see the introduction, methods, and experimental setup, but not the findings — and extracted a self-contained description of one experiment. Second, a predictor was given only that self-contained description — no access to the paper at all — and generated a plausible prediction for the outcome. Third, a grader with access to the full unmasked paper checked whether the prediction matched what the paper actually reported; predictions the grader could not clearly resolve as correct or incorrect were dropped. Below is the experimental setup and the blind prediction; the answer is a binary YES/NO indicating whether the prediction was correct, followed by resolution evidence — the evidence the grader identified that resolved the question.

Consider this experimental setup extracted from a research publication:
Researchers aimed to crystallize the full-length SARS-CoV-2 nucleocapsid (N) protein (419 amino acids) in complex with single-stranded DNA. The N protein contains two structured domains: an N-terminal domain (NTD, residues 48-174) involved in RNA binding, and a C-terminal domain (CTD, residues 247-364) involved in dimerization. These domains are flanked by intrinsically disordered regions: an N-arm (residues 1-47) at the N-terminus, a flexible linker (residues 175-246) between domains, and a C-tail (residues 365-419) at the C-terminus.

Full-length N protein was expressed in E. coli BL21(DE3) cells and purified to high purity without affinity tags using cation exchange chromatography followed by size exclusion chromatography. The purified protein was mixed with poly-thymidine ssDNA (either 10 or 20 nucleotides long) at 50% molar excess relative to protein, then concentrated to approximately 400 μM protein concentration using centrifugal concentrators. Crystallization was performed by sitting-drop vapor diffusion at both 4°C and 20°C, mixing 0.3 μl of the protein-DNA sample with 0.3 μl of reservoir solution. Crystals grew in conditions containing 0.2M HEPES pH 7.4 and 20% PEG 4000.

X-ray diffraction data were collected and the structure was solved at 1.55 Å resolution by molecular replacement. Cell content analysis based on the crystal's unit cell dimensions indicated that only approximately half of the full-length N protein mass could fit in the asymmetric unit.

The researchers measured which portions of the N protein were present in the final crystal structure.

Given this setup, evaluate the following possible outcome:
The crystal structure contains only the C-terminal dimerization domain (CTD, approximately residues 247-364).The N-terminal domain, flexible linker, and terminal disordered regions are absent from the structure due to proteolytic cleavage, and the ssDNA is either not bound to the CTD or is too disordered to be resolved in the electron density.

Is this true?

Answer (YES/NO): NO